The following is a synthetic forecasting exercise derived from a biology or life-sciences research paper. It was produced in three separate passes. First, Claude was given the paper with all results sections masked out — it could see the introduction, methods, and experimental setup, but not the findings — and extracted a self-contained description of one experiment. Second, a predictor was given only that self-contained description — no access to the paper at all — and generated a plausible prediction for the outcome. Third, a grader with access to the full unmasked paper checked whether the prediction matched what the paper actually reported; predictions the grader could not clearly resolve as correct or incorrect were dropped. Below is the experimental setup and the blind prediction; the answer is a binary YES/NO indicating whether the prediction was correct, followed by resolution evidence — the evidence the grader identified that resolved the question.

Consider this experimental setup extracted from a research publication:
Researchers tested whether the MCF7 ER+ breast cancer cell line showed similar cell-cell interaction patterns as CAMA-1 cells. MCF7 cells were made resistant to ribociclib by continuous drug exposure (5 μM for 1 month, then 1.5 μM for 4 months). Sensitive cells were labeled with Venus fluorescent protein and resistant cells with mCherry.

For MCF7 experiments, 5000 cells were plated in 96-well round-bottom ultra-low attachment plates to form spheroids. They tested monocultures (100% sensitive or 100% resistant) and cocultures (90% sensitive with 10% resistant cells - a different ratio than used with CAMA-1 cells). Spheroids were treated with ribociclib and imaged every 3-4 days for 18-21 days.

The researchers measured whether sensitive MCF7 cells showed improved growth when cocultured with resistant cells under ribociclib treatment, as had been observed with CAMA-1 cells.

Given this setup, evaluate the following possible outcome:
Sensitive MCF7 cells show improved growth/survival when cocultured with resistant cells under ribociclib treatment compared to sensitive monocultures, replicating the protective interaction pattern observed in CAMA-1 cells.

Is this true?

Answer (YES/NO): YES